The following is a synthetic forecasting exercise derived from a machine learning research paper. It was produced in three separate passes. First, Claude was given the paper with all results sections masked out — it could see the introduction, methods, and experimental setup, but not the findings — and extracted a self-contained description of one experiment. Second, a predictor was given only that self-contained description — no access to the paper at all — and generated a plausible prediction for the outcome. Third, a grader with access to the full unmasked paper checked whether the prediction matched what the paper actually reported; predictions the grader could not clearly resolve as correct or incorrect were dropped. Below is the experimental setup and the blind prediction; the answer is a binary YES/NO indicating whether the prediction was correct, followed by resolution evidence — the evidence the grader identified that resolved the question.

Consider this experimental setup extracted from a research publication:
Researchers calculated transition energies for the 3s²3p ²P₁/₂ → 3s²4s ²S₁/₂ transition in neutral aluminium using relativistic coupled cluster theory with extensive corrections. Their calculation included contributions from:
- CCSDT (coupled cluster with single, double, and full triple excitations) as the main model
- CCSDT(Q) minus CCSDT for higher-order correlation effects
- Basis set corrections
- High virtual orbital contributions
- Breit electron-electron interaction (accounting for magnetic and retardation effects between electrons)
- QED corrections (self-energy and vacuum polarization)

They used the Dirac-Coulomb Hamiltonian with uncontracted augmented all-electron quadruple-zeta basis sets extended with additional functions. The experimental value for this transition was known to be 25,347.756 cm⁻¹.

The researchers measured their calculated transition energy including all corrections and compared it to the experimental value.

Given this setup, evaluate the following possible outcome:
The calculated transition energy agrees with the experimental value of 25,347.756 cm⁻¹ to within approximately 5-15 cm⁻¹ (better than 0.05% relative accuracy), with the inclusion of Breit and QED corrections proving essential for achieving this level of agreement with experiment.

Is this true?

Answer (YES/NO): NO